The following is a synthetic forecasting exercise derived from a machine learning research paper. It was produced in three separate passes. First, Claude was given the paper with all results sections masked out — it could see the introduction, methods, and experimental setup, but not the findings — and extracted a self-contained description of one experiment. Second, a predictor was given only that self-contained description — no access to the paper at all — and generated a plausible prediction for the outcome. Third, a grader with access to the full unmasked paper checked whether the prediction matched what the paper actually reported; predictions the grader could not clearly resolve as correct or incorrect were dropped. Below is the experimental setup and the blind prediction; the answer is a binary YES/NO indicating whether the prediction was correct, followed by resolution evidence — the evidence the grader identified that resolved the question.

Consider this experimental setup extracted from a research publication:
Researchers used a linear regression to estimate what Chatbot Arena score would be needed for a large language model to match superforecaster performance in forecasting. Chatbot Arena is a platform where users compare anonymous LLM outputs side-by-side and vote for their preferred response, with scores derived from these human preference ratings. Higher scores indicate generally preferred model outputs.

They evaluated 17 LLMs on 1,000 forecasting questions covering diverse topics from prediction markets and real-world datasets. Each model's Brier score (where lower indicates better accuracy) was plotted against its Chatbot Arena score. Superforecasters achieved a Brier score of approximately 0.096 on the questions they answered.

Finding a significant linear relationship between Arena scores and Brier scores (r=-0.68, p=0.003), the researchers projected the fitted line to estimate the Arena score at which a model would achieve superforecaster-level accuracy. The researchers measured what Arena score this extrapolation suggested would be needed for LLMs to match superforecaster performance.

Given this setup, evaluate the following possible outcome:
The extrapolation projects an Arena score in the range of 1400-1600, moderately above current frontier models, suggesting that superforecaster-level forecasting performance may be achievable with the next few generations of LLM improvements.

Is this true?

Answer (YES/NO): YES